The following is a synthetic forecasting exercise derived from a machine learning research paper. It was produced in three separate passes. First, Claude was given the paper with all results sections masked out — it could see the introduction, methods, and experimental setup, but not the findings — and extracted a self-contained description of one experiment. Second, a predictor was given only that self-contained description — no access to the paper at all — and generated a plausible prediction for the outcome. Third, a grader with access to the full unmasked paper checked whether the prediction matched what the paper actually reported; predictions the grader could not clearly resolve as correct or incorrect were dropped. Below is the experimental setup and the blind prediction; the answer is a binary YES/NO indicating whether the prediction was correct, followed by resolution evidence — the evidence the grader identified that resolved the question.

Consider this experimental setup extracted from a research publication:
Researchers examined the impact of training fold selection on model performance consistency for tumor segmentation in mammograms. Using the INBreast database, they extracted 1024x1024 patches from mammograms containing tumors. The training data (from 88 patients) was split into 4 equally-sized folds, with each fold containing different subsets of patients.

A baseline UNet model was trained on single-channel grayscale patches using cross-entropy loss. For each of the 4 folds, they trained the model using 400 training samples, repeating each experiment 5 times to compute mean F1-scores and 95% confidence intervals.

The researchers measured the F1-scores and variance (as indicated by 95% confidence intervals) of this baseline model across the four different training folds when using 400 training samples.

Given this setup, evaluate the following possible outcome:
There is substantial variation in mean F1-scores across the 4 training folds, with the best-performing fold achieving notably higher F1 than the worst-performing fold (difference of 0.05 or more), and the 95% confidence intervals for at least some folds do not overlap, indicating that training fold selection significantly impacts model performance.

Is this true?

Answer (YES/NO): NO